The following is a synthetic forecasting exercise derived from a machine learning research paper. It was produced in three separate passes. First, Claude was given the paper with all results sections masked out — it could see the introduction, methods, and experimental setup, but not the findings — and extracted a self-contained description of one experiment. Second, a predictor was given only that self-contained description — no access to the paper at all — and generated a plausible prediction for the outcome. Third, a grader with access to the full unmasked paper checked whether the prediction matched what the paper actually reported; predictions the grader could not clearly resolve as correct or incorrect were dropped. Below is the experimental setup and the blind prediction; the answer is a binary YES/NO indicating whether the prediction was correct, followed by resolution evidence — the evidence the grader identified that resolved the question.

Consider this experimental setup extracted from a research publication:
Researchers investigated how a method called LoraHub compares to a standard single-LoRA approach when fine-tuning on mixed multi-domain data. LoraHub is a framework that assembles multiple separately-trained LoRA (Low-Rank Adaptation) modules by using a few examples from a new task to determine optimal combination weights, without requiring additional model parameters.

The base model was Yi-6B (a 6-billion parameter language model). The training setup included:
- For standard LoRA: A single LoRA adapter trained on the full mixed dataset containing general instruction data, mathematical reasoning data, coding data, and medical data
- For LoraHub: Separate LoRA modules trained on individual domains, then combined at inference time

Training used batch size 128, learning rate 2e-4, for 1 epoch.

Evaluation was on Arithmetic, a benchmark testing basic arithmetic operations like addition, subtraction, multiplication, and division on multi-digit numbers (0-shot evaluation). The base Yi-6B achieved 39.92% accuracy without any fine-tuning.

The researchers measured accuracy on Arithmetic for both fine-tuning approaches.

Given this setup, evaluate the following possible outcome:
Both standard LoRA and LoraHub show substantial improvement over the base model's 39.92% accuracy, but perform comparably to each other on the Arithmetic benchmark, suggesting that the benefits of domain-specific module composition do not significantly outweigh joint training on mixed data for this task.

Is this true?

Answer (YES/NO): NO